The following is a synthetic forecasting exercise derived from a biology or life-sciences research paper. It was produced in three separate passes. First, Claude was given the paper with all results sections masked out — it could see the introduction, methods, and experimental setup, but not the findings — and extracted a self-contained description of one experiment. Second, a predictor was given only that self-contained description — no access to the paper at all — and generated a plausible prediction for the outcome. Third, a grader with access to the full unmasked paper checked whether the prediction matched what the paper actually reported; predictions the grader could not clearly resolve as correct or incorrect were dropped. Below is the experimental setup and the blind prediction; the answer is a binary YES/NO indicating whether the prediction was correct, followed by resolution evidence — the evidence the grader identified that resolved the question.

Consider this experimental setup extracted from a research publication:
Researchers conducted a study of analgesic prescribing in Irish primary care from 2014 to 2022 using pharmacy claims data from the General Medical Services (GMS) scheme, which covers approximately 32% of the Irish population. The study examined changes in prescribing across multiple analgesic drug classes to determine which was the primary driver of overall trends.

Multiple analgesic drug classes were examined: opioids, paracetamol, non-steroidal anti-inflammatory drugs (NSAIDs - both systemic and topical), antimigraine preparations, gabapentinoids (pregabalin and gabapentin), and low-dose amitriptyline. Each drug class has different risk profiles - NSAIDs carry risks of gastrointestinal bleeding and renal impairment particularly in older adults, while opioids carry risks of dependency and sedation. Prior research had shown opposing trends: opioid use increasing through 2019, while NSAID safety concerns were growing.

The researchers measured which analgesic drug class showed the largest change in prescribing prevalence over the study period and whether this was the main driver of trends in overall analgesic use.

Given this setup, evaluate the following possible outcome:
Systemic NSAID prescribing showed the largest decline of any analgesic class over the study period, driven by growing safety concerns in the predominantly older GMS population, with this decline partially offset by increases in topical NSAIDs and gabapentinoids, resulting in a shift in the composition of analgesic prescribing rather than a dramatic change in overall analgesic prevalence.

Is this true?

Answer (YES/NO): YES